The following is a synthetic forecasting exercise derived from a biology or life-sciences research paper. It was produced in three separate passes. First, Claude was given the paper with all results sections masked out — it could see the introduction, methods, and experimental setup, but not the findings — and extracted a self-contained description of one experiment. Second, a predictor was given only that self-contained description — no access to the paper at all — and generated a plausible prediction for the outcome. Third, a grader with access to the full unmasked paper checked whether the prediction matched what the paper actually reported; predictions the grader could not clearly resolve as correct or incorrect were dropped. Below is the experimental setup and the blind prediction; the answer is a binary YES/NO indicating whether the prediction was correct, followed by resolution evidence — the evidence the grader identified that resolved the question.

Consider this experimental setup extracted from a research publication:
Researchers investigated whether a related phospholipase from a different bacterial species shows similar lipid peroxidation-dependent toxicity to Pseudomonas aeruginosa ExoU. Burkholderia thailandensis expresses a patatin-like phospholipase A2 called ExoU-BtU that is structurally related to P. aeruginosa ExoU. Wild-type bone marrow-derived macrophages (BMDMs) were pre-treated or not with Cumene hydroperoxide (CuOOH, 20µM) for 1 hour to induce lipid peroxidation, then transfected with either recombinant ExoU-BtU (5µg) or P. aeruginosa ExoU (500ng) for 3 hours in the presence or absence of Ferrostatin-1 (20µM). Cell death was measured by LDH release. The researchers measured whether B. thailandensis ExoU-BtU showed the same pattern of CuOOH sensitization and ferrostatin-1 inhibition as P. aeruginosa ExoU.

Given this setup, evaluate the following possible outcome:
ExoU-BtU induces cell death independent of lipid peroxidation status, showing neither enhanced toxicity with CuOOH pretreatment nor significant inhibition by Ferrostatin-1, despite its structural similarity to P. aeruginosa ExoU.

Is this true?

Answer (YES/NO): NO